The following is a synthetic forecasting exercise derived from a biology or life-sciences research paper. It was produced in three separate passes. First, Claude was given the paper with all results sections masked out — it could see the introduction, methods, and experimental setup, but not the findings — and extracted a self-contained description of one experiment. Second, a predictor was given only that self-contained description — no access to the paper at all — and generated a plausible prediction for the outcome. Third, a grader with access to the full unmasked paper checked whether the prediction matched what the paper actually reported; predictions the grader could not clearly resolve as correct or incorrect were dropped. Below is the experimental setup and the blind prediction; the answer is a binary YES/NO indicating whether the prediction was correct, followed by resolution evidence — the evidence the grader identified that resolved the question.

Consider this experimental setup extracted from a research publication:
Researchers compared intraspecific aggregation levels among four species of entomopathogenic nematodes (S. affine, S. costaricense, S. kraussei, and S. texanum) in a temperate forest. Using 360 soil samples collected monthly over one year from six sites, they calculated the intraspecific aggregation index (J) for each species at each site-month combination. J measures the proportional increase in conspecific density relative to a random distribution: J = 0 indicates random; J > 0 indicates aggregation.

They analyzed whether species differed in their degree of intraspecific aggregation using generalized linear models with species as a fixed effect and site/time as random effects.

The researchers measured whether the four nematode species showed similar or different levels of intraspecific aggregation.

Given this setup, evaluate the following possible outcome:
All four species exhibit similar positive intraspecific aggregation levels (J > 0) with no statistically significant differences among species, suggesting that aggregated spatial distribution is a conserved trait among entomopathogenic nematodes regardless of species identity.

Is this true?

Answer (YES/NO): NO